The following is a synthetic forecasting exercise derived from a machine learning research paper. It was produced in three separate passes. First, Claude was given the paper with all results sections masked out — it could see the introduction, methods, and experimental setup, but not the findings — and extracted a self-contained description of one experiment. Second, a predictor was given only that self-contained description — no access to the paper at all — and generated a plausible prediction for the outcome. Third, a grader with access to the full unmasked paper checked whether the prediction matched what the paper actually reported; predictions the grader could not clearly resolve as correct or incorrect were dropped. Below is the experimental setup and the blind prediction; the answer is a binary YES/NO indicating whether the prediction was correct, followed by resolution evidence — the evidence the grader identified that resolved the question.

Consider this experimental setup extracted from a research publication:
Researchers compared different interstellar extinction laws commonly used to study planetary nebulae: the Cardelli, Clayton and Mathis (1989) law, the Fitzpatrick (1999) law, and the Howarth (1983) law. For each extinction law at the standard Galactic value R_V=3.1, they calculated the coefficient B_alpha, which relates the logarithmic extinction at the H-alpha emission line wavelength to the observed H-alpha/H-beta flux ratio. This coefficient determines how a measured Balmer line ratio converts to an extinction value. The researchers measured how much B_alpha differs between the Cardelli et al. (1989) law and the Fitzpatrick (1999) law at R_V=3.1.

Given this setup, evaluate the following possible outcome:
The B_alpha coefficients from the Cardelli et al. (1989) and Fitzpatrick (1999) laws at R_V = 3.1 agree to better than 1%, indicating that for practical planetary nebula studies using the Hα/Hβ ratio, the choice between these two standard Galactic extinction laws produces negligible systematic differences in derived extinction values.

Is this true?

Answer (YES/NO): NO